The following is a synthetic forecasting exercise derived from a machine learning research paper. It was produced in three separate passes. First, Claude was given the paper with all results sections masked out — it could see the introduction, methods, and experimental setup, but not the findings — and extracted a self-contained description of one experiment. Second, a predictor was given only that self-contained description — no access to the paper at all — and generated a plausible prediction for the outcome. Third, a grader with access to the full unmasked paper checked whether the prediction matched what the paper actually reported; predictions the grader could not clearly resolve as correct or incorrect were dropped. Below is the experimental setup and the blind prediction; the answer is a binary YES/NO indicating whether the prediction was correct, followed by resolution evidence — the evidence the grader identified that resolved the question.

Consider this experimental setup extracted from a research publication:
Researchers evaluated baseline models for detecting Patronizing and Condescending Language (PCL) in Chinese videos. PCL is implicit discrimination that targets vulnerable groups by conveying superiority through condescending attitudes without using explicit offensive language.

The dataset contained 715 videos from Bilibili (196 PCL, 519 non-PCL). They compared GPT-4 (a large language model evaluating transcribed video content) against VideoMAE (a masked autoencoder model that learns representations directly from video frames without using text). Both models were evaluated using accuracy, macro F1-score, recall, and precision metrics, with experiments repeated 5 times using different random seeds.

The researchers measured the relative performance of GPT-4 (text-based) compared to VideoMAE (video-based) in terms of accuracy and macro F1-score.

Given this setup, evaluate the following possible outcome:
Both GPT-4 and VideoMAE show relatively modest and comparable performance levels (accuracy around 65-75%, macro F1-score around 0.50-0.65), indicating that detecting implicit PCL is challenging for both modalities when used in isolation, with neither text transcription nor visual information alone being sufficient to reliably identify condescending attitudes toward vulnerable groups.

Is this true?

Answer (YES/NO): NO